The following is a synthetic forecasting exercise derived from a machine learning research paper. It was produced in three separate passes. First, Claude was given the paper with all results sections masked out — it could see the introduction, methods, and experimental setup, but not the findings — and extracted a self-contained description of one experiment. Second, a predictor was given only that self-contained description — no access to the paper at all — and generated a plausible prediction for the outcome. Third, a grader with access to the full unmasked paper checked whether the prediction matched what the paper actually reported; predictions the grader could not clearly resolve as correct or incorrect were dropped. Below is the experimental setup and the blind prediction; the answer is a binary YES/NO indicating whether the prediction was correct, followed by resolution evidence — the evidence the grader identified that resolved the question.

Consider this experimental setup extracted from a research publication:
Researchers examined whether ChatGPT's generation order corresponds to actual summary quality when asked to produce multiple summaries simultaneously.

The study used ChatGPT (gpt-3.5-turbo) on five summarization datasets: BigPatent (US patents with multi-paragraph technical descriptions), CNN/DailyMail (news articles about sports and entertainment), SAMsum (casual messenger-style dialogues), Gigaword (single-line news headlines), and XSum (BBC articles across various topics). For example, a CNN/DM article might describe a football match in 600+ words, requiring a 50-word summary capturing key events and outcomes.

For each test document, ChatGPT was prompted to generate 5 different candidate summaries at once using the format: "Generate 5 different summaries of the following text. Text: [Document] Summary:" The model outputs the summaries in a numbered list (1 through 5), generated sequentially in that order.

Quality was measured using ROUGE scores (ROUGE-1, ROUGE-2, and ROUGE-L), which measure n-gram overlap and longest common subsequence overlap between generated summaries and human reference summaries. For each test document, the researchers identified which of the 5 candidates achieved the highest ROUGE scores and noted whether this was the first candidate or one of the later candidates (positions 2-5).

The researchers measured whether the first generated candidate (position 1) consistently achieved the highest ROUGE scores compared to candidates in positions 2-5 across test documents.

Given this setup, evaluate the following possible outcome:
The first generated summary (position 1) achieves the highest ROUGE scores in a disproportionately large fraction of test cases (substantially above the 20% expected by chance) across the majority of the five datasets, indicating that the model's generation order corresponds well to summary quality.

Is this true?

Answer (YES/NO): NO